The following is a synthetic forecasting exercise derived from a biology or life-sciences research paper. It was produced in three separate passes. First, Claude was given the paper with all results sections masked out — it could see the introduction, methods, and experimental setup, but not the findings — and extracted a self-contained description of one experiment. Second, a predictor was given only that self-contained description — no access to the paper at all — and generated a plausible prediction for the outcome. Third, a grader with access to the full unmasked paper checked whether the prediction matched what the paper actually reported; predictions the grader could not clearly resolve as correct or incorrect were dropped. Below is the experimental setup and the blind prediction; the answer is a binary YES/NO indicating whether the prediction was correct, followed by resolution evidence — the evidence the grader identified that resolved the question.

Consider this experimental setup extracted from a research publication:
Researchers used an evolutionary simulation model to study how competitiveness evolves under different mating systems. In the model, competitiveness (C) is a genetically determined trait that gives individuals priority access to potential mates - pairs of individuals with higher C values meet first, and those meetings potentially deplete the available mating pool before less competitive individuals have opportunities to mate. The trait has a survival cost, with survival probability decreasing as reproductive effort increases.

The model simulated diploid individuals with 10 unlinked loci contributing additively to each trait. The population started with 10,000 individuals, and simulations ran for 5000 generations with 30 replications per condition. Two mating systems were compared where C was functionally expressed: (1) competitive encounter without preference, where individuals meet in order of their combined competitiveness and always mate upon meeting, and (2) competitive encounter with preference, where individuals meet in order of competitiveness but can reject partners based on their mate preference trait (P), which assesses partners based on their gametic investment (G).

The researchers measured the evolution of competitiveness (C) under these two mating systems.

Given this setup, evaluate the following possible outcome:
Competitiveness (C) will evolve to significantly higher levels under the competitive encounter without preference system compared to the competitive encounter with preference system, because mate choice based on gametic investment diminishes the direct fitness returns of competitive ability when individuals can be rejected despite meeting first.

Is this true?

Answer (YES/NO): NO